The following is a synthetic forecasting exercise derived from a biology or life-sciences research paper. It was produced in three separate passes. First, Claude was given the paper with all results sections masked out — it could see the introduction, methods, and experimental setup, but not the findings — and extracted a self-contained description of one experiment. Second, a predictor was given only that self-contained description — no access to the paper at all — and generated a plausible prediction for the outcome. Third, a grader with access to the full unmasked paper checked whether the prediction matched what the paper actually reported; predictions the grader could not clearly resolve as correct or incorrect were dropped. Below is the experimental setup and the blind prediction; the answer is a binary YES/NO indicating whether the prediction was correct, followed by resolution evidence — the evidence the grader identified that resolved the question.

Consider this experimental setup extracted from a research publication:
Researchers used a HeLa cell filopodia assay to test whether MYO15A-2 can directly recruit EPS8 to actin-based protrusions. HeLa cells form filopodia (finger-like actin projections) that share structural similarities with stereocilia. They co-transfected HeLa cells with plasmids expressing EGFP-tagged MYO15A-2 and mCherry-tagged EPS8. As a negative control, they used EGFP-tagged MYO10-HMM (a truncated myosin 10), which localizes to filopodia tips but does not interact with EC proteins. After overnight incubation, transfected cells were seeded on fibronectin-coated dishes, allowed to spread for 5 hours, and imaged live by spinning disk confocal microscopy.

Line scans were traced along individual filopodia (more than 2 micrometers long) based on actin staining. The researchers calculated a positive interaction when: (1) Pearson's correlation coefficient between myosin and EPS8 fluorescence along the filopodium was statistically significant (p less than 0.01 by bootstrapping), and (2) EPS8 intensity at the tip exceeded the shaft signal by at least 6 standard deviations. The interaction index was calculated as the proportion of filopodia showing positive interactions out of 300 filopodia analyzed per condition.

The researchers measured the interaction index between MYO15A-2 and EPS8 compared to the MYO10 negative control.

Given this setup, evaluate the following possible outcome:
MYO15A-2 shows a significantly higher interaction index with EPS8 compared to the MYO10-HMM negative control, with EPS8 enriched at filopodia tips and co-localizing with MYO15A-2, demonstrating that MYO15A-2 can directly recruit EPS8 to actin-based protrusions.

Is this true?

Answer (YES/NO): YES